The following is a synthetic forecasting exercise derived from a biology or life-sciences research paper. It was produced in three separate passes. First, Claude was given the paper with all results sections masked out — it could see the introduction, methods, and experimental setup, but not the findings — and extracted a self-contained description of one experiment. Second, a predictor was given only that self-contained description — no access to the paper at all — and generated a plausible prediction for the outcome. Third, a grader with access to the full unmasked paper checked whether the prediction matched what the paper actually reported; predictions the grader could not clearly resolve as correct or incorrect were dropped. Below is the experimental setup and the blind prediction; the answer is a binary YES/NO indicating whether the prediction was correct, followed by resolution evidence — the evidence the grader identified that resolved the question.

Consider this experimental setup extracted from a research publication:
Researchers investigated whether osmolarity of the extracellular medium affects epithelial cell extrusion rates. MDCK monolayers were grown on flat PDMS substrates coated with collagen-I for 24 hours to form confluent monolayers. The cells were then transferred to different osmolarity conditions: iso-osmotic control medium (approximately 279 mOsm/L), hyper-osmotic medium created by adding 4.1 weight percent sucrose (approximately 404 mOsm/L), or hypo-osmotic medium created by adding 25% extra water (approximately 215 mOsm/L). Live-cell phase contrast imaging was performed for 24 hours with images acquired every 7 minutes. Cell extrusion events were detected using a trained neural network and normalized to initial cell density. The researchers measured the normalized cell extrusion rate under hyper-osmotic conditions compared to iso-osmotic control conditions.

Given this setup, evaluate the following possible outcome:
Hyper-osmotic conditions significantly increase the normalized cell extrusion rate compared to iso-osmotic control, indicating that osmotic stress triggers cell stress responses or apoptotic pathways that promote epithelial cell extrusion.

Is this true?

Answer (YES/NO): NO